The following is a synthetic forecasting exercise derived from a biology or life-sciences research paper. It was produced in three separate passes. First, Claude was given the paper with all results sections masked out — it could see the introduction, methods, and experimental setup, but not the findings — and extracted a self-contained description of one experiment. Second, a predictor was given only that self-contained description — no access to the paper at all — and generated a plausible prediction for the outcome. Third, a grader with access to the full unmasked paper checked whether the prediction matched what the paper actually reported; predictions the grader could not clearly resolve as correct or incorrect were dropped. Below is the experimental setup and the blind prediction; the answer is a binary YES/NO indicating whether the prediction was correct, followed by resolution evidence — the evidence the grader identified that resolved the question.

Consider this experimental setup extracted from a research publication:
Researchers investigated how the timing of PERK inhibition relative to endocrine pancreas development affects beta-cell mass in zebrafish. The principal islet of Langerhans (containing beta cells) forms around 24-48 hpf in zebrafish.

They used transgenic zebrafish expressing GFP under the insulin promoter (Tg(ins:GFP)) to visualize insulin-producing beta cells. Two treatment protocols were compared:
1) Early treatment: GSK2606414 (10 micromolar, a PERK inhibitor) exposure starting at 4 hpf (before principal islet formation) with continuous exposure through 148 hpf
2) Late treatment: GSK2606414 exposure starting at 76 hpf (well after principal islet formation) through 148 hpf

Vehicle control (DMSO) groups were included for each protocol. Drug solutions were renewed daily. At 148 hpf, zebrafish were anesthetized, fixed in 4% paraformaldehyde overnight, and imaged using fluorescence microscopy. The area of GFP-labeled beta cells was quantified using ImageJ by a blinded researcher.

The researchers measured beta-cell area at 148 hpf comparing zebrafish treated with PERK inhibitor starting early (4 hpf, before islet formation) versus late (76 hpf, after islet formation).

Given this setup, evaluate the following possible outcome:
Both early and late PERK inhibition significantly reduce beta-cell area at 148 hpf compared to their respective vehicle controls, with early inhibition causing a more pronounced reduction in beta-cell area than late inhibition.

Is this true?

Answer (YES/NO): NO